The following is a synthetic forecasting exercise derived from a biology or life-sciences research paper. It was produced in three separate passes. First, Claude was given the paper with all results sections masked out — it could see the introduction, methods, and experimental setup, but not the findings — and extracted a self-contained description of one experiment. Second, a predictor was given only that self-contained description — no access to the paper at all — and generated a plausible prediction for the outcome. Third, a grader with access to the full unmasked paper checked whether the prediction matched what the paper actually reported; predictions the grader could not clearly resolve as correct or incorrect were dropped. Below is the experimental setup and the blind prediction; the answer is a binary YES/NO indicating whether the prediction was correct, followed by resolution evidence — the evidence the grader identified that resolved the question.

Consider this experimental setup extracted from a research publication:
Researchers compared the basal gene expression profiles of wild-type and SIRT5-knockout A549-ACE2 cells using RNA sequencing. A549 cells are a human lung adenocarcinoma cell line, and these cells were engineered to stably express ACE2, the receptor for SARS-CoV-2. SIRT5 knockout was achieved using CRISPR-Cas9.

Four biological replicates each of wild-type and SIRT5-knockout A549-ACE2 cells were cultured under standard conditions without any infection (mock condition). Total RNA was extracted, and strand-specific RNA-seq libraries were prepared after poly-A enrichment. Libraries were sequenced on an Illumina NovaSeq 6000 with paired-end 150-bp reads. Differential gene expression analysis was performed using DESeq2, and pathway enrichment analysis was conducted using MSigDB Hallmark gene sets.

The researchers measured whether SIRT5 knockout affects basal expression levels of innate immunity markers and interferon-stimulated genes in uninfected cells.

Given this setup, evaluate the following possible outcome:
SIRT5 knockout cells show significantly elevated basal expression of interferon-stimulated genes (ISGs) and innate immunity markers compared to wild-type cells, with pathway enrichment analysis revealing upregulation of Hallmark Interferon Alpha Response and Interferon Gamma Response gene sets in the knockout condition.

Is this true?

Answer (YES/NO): YES